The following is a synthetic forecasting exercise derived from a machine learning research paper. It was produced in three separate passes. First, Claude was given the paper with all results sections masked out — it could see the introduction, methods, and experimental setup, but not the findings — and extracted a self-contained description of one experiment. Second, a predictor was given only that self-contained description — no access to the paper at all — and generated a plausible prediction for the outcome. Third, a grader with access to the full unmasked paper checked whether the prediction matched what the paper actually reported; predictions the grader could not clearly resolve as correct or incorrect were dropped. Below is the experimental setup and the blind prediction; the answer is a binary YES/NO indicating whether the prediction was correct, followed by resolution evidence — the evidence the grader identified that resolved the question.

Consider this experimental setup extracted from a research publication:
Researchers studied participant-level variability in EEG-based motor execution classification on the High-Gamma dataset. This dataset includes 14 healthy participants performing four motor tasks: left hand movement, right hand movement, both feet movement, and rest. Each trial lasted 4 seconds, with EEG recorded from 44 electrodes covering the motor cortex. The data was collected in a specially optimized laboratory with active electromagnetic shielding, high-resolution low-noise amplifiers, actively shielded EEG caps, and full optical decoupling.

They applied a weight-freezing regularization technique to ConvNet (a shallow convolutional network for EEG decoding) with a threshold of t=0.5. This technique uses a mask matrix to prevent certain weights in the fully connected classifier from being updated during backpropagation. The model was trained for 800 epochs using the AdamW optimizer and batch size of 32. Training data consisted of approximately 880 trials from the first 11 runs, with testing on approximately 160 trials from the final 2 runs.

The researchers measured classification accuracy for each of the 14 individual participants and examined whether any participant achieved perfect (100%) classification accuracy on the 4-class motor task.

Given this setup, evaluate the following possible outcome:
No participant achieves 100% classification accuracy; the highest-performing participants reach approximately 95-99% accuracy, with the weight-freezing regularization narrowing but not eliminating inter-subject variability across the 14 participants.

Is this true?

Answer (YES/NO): NO